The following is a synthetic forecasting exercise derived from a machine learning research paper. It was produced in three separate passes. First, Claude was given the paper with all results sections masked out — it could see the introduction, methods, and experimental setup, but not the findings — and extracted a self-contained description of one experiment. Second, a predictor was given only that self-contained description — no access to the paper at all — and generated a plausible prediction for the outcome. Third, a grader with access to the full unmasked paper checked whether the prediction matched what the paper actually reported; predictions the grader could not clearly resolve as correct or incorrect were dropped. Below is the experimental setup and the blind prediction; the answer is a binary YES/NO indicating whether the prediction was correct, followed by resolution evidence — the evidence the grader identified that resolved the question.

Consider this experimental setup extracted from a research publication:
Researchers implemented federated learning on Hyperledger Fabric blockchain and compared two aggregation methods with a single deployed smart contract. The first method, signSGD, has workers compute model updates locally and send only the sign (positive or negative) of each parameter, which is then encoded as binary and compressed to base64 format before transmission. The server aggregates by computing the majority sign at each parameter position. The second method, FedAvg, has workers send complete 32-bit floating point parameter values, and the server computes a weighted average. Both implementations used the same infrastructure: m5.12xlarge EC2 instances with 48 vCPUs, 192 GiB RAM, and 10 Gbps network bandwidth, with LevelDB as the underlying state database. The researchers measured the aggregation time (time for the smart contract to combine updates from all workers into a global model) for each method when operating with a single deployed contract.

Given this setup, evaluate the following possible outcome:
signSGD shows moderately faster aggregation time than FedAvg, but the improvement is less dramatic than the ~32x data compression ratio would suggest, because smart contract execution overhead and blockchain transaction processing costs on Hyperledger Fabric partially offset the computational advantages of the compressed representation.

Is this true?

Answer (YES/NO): YES